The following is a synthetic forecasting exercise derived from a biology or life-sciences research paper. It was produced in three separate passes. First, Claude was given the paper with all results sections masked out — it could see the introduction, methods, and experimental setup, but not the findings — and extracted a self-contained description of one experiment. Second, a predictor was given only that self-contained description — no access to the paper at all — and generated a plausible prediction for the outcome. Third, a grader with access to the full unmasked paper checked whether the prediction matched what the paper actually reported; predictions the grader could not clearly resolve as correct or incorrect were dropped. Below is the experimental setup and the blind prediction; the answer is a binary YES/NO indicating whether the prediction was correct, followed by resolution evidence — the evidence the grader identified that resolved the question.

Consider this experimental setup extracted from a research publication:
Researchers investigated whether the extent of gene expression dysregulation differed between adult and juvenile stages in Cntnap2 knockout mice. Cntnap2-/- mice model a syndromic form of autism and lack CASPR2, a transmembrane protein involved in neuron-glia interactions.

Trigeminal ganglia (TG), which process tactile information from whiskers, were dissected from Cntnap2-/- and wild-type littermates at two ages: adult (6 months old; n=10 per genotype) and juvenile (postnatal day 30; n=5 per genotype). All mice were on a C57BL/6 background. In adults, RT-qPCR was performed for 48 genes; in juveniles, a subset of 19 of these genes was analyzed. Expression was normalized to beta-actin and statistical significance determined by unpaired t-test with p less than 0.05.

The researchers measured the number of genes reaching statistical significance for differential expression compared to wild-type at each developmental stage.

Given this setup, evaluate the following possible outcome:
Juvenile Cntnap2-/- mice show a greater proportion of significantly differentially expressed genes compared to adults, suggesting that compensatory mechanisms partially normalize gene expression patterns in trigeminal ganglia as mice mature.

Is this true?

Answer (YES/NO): NO